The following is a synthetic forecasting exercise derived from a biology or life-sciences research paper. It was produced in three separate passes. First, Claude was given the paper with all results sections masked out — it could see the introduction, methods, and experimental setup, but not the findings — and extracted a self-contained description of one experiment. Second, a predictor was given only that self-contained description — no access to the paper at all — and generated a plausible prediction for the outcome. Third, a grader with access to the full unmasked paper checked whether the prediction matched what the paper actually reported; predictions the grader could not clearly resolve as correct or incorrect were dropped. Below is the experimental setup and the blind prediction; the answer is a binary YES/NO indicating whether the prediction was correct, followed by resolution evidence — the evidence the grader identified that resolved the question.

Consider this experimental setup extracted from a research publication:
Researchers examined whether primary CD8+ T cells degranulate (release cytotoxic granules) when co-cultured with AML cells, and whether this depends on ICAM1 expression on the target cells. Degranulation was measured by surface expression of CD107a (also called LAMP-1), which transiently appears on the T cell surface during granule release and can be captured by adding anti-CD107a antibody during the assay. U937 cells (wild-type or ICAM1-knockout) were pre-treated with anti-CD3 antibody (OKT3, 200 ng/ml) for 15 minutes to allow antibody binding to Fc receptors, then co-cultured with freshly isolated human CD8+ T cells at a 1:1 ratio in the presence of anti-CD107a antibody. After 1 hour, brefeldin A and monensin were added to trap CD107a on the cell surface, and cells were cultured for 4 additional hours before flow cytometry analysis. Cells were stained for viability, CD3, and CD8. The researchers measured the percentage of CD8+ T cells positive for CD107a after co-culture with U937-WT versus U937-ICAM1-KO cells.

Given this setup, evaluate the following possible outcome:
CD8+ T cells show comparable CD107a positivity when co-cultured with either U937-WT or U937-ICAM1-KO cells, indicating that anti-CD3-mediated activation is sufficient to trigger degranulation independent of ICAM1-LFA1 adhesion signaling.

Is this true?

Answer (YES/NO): NO